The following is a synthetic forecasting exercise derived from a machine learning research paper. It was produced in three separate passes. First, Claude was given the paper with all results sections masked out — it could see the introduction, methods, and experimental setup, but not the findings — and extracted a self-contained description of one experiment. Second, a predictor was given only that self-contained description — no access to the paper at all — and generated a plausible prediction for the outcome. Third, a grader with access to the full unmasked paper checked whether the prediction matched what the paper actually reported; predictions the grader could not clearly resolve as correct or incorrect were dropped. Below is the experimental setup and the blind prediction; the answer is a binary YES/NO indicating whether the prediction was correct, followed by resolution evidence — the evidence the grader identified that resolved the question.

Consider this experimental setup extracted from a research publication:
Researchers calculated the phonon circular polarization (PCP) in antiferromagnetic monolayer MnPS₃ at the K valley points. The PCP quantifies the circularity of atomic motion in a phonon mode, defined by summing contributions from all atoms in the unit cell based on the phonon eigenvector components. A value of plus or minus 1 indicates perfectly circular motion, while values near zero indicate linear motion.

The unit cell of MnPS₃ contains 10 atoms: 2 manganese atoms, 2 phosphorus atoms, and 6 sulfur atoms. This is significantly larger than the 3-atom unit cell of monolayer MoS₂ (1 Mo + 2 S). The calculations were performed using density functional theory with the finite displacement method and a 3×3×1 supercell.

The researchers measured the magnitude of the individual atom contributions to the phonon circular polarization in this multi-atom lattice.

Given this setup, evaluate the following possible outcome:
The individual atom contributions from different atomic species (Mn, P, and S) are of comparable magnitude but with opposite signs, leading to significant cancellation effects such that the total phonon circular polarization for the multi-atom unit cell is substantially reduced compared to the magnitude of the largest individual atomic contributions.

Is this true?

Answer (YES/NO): NO